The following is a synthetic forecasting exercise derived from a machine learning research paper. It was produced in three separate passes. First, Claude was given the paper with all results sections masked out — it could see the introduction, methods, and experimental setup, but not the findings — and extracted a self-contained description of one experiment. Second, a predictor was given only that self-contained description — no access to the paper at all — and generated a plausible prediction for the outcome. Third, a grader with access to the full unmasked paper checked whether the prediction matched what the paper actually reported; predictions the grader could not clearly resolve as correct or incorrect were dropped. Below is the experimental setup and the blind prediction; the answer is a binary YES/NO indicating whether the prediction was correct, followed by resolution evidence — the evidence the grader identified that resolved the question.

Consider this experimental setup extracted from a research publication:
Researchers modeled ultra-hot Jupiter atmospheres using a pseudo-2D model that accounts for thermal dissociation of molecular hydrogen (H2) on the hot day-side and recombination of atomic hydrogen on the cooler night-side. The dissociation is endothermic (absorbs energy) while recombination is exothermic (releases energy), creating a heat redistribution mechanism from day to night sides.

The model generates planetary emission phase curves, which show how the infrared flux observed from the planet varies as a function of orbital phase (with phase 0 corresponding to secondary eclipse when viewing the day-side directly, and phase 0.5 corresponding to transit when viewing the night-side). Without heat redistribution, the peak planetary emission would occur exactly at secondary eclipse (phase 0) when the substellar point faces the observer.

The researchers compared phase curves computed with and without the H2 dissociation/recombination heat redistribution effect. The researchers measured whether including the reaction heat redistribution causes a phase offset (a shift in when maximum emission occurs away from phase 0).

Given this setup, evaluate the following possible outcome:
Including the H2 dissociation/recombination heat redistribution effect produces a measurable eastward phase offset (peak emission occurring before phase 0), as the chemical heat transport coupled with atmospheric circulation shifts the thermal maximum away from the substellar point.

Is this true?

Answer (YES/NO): YES